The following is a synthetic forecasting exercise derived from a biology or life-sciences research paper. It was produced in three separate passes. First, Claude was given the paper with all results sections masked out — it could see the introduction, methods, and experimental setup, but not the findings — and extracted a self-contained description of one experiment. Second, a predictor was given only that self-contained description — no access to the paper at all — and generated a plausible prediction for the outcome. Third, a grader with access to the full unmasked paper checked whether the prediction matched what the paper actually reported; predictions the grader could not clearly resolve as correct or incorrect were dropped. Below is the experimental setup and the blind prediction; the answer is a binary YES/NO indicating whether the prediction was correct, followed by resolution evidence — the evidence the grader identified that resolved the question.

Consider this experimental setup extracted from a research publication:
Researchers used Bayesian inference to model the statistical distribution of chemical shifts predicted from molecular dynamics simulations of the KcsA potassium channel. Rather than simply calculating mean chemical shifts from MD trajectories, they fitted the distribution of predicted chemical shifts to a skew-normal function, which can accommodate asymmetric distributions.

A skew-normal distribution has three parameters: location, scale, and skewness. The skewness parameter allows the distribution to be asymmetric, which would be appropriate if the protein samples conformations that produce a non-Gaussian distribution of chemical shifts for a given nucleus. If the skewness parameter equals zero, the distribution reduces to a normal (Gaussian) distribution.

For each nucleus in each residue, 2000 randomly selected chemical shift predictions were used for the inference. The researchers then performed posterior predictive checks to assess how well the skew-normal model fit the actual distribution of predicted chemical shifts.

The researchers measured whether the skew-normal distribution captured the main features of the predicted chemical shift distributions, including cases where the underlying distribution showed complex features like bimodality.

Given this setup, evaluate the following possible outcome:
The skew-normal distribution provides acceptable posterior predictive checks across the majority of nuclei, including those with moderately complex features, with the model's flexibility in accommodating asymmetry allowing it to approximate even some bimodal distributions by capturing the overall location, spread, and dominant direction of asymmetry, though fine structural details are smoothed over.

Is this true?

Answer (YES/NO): YES